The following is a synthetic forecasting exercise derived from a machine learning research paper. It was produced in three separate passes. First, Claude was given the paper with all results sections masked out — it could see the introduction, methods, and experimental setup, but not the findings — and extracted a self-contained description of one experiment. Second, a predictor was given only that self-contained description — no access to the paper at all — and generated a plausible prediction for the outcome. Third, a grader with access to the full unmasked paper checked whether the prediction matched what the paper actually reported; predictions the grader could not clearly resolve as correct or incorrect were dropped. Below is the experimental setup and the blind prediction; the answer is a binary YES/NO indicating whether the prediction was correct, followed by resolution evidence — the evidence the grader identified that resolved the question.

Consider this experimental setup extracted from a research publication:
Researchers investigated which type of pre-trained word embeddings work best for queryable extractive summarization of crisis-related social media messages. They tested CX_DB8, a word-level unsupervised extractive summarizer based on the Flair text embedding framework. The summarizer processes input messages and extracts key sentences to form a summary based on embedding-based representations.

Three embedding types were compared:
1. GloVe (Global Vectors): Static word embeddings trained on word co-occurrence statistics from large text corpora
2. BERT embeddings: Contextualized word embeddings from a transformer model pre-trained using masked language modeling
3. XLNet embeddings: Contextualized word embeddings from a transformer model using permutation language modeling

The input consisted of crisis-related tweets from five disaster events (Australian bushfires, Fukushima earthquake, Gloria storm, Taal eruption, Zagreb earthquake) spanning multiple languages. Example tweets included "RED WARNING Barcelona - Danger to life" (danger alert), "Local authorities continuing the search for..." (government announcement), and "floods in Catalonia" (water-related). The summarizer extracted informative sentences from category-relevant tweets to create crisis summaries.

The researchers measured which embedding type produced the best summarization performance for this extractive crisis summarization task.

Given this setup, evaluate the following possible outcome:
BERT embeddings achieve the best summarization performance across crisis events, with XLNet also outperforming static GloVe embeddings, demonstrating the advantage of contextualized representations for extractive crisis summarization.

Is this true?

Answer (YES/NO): NO